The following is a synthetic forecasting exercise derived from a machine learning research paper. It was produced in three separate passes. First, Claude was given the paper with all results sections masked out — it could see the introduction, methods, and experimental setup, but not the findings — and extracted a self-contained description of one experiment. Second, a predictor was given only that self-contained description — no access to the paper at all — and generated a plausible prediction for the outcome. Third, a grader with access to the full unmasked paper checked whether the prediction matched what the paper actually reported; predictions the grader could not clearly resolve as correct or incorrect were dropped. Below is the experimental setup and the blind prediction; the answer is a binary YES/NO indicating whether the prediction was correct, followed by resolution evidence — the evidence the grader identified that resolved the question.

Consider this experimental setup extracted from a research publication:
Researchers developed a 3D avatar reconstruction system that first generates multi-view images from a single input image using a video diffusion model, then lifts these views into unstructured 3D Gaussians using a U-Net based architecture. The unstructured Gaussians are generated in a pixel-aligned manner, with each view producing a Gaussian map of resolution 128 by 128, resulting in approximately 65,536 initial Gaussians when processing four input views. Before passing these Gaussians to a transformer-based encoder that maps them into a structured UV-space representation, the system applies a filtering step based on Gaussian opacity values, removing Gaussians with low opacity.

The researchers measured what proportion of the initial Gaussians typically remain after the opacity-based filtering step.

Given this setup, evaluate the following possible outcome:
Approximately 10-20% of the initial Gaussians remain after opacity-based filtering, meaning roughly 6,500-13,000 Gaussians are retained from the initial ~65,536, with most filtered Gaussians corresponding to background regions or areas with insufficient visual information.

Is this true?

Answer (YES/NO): NO